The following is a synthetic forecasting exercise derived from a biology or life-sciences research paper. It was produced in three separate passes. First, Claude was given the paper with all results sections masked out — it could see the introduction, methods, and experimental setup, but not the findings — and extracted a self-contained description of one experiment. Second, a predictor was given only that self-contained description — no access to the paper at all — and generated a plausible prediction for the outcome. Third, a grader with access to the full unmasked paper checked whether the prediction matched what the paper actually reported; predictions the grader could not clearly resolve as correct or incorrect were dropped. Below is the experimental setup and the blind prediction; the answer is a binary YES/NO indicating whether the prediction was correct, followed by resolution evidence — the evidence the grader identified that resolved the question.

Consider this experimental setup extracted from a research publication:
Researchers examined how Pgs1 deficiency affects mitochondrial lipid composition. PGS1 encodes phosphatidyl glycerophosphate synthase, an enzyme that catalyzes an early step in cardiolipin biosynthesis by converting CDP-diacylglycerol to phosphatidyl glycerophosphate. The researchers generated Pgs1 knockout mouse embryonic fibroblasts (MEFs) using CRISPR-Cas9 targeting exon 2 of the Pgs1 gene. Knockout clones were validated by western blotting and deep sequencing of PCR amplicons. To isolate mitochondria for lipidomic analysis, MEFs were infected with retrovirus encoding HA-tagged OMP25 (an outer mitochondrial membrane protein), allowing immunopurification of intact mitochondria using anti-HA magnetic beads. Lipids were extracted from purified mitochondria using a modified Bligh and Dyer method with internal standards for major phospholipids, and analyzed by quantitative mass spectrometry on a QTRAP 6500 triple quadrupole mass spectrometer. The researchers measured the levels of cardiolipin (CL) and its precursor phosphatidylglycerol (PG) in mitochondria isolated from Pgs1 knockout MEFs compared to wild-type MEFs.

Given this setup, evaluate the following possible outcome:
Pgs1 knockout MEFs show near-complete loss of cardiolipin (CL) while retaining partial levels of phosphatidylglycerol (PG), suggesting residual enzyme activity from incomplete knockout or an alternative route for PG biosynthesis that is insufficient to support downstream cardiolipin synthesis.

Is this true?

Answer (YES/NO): NO